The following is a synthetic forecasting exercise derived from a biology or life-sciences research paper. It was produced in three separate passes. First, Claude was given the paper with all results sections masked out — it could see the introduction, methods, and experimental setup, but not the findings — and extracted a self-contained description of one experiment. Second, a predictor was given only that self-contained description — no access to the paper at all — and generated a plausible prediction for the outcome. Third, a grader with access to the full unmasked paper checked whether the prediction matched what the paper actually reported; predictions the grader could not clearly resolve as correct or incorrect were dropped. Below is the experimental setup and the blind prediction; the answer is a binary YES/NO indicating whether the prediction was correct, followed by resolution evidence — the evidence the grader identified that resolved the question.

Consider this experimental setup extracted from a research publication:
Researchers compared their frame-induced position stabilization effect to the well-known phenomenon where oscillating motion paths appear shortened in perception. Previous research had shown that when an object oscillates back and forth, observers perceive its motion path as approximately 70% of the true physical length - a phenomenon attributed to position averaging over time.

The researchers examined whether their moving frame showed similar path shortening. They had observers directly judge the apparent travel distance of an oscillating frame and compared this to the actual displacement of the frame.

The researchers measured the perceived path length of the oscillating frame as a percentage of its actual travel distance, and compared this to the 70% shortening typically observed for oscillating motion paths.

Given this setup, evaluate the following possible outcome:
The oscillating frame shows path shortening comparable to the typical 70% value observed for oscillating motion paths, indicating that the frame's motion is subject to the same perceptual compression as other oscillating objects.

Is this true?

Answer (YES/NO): NO